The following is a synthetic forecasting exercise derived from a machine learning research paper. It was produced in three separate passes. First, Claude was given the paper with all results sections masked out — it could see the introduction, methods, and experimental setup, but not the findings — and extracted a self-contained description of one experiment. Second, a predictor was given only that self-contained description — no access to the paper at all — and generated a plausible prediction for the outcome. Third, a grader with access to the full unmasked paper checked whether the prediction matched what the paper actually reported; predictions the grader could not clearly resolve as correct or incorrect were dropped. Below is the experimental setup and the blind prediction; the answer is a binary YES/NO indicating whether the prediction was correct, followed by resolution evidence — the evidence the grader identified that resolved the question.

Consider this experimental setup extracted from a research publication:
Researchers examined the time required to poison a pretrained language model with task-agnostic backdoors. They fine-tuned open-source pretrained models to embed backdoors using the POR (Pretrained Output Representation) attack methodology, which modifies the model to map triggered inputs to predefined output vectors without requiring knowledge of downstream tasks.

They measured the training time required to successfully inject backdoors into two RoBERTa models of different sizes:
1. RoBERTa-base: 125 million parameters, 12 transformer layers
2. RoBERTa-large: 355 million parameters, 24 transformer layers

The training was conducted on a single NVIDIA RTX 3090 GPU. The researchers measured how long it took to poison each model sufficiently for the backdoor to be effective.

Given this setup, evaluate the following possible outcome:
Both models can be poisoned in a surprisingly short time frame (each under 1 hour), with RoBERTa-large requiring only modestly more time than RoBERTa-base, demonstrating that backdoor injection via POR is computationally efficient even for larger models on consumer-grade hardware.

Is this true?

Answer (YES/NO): NO